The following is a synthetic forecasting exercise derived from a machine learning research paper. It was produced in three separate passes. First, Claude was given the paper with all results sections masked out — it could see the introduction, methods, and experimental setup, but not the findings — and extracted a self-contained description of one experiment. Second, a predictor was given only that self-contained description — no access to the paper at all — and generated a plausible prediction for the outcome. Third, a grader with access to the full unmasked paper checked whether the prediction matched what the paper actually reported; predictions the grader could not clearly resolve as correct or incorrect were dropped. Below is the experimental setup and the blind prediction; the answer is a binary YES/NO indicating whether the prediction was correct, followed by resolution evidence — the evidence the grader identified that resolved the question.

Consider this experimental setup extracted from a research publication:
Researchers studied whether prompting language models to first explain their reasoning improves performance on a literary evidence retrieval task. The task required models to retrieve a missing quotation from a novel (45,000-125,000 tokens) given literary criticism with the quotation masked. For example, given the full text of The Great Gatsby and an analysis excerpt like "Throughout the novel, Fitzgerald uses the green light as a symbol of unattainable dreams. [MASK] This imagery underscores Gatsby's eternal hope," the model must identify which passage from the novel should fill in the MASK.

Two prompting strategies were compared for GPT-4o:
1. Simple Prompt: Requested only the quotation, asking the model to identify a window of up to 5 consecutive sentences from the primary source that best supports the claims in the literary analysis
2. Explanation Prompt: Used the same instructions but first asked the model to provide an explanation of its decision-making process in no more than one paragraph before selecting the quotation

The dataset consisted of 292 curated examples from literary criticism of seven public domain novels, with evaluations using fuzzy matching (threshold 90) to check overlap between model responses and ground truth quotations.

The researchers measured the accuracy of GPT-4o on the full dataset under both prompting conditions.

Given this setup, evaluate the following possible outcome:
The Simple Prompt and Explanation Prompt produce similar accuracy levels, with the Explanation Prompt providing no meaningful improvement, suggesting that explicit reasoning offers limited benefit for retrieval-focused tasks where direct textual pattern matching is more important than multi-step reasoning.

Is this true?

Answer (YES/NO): NO